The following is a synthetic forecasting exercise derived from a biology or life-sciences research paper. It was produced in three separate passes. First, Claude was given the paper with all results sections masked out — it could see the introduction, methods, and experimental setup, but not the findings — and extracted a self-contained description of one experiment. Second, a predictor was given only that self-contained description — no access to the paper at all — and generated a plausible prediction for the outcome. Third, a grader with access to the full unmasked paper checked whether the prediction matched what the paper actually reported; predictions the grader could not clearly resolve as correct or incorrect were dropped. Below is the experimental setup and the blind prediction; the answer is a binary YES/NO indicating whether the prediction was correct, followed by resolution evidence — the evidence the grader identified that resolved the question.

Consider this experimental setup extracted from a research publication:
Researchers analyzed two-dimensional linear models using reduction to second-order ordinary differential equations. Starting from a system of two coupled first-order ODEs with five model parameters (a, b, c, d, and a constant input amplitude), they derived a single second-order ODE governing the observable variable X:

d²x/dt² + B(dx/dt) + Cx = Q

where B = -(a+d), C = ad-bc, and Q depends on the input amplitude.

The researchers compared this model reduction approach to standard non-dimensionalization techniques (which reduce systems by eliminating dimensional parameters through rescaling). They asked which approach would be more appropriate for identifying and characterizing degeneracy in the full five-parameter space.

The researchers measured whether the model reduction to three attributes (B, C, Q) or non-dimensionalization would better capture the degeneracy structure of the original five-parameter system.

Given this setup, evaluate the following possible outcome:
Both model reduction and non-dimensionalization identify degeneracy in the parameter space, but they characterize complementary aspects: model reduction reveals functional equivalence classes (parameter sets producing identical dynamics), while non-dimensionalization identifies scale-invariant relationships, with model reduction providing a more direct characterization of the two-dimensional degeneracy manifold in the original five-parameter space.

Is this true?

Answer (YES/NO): NO